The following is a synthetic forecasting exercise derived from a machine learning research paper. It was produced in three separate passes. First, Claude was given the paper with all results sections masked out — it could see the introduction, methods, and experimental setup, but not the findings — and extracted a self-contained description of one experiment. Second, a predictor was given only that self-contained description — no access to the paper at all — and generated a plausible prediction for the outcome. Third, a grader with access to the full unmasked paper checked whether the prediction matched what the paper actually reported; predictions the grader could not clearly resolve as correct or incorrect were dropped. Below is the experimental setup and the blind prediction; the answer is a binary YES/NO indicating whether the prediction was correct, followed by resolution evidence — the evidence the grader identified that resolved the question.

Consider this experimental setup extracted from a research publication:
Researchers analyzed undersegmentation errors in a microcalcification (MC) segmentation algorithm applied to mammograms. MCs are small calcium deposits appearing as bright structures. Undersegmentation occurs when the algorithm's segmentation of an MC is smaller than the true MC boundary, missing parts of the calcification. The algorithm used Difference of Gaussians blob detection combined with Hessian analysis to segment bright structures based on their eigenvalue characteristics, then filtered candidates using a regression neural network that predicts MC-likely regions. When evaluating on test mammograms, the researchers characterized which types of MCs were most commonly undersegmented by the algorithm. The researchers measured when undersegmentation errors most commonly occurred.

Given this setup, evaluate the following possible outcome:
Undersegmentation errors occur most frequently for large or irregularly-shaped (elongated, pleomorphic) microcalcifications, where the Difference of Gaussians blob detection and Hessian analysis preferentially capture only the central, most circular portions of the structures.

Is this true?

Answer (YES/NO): NO